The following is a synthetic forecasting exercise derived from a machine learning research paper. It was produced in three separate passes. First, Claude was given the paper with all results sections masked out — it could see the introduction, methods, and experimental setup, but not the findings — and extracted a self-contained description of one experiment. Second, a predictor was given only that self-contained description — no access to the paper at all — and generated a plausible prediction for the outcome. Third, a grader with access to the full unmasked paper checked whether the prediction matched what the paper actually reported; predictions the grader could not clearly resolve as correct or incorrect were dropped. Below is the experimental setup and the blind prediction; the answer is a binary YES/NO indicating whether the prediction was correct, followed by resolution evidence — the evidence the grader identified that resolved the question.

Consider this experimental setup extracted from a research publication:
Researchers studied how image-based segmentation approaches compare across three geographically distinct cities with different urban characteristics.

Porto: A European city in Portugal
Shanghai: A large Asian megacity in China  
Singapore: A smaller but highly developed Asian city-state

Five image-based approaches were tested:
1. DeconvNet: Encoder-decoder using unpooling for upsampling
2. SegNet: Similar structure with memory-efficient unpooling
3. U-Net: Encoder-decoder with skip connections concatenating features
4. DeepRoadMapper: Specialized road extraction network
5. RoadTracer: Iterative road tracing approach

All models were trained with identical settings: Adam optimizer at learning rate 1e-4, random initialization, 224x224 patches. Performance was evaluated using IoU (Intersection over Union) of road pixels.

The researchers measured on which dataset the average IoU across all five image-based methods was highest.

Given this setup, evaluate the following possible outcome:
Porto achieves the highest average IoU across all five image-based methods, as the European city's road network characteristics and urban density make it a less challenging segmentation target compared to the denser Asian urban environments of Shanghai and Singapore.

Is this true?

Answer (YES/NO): YES